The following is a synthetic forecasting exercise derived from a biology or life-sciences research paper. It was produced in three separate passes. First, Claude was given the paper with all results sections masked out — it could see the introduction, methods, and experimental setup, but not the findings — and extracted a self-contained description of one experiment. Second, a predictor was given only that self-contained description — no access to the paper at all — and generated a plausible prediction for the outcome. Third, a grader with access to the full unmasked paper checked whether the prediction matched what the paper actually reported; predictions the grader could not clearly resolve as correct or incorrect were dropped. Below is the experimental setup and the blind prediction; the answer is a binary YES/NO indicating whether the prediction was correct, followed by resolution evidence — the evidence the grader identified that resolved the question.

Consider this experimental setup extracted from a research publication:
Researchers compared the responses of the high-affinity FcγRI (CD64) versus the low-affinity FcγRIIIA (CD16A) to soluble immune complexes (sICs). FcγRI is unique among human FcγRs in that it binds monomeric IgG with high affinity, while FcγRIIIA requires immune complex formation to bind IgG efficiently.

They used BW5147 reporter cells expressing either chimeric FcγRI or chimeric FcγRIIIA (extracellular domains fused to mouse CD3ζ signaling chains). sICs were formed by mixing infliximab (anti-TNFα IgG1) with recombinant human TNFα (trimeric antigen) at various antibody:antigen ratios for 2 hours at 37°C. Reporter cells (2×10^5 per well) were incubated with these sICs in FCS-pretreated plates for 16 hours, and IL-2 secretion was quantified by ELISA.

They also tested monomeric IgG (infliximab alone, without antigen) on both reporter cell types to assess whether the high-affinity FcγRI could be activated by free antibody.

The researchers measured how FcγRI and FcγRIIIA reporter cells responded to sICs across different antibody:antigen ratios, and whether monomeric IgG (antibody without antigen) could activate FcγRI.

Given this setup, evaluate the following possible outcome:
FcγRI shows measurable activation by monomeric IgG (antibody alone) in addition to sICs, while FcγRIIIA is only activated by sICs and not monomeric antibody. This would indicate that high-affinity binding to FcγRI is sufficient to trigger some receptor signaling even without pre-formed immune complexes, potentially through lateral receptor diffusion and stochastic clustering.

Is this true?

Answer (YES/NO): NO